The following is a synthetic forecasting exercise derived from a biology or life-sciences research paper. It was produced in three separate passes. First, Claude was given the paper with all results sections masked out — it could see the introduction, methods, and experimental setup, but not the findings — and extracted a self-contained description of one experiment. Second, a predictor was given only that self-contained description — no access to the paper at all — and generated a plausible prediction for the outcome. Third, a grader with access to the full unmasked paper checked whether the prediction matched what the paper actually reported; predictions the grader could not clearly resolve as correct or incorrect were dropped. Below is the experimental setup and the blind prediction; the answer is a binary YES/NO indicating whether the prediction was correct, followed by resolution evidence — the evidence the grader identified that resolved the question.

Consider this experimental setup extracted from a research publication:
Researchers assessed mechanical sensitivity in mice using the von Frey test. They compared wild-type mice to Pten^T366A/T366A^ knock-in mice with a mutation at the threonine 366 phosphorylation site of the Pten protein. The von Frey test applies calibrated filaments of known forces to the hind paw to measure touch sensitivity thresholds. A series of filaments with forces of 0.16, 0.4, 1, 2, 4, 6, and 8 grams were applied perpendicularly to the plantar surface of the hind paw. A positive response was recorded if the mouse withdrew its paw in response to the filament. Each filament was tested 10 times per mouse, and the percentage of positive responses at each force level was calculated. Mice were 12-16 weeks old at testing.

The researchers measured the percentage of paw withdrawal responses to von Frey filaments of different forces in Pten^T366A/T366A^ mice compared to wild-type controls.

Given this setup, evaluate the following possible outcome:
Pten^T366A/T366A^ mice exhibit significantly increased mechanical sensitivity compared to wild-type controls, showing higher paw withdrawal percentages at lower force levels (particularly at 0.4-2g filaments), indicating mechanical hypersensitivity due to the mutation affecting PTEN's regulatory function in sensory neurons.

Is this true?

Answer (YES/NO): NO